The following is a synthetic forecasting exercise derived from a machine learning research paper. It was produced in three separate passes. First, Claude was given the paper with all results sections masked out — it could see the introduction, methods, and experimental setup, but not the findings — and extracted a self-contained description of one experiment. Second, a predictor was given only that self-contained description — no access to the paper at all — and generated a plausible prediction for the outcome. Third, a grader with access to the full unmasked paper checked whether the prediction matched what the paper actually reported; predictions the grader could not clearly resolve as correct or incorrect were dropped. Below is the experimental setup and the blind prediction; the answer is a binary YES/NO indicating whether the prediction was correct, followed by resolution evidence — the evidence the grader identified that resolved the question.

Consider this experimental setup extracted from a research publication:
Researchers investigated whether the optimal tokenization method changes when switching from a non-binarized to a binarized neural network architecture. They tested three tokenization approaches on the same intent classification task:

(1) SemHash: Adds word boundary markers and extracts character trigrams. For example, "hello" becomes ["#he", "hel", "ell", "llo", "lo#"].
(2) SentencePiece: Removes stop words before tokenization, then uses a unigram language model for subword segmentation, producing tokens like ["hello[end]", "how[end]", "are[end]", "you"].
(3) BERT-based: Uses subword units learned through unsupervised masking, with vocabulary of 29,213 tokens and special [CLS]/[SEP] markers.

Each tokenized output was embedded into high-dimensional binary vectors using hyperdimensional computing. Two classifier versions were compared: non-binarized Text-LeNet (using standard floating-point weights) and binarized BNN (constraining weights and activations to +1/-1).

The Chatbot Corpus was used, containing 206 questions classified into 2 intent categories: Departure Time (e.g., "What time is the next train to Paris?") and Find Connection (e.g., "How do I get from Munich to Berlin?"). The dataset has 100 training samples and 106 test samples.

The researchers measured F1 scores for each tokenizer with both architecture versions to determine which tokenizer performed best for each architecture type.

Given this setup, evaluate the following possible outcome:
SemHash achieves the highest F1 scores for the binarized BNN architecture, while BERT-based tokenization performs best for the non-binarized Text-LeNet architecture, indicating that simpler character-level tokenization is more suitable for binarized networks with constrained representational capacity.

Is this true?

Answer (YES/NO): NO